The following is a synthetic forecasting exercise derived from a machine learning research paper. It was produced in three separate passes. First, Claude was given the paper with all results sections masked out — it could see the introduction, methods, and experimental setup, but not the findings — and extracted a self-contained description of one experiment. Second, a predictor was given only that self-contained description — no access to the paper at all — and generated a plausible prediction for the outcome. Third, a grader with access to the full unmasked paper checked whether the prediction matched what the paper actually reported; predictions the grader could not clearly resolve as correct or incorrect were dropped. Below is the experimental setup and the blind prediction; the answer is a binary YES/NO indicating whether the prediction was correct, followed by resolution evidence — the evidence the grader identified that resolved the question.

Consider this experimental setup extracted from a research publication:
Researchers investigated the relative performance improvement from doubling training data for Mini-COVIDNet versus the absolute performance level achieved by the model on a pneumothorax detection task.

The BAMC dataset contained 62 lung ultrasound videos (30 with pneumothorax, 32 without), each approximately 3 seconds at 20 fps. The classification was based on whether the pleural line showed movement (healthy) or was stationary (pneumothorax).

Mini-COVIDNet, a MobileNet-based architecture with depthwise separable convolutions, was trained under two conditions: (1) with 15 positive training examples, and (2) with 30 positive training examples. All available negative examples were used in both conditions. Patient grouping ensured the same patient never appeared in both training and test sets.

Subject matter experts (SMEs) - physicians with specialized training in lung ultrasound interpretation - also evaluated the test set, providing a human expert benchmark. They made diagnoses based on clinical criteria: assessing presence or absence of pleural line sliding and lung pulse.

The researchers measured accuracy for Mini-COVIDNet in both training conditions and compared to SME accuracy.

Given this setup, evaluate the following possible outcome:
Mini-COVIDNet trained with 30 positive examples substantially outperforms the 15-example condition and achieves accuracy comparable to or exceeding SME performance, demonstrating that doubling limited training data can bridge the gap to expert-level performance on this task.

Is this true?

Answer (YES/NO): NO